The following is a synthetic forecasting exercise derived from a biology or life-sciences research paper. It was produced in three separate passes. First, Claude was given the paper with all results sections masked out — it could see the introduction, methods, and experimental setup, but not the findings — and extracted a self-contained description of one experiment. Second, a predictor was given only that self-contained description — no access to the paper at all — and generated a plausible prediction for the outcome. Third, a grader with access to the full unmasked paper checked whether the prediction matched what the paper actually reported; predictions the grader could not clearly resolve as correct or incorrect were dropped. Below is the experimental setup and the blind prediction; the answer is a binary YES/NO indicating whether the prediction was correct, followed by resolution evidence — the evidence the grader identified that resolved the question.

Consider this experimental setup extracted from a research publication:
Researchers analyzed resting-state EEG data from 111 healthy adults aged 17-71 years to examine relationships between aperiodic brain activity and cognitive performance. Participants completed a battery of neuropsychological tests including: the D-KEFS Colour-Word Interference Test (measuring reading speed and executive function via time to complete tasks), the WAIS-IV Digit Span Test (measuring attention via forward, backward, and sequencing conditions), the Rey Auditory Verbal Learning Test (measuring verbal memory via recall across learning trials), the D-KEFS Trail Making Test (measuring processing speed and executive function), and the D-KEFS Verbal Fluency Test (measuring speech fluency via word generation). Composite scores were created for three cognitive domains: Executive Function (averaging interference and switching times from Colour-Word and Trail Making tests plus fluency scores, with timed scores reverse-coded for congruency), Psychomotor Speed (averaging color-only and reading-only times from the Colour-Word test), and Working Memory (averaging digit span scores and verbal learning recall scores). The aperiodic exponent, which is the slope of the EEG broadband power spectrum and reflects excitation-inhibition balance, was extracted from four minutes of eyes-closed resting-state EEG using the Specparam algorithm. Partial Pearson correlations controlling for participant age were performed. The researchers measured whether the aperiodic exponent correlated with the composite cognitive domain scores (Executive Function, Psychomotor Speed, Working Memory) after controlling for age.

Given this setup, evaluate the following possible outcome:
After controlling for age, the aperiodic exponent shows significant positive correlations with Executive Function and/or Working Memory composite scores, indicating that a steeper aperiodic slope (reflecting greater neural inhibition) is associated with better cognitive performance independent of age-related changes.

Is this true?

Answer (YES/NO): YES